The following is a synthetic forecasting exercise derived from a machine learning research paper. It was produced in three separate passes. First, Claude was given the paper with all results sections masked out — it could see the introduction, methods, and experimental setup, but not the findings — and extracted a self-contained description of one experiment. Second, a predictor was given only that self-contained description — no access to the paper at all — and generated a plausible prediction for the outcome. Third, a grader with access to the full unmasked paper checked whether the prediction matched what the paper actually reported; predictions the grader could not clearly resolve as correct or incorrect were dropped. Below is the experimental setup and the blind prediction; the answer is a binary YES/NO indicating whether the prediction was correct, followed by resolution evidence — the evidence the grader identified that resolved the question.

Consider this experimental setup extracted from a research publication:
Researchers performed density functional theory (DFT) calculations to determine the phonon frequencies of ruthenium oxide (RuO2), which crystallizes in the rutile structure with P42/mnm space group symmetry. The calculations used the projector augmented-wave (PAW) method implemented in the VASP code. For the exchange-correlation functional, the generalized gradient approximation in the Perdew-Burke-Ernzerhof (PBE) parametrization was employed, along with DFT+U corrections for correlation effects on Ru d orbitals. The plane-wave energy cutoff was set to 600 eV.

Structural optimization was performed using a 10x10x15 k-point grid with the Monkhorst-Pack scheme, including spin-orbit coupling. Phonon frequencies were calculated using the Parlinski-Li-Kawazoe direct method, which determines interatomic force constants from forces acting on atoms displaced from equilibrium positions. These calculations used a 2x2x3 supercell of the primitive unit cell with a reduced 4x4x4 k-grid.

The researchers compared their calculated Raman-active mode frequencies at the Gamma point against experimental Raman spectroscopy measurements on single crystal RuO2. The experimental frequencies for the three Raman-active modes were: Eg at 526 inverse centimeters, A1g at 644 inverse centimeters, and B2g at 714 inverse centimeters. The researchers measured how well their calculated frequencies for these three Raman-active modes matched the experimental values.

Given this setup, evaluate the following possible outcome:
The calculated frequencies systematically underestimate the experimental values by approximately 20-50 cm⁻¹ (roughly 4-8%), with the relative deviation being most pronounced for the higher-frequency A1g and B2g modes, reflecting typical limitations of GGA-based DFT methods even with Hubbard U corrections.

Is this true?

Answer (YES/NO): NO